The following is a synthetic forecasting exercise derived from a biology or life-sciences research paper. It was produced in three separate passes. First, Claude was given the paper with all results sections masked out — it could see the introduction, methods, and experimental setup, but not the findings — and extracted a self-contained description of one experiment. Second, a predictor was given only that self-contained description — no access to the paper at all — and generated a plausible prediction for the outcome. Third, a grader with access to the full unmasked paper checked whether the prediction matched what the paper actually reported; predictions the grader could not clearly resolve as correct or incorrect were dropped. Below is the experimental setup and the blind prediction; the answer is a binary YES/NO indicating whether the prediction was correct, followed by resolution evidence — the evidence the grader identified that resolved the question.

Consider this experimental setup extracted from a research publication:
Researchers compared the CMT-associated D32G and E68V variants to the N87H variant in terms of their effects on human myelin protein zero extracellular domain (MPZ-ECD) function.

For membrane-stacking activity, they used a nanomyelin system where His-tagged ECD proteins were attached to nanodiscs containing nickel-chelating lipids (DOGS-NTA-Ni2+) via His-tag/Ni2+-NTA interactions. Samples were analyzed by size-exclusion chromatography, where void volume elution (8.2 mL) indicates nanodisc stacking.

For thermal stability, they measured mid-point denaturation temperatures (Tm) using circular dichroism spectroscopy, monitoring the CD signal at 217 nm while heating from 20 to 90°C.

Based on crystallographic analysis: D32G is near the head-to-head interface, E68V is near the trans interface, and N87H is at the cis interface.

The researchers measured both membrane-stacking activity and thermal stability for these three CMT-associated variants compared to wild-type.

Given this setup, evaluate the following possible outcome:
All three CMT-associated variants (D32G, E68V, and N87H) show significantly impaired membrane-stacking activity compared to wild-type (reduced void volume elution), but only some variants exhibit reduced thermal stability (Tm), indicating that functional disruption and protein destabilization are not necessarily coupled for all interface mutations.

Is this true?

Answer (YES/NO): NO